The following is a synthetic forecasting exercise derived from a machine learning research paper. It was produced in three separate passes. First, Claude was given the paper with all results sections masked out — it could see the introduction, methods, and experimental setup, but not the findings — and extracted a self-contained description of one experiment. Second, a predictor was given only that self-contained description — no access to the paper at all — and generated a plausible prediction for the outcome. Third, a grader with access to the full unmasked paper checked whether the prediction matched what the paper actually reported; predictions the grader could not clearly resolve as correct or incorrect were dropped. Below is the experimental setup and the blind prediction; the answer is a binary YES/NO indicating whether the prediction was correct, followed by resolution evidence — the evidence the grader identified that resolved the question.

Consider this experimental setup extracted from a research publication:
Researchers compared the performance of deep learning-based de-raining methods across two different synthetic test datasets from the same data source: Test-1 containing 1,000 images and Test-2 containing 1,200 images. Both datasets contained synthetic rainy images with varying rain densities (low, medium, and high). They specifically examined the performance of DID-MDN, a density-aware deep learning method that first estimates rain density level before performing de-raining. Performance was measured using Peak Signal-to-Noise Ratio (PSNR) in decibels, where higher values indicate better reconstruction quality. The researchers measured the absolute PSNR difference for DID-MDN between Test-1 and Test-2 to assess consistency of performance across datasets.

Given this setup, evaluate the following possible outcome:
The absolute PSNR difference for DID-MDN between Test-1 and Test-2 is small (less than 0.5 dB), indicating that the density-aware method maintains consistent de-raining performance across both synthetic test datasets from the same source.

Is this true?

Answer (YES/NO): NO